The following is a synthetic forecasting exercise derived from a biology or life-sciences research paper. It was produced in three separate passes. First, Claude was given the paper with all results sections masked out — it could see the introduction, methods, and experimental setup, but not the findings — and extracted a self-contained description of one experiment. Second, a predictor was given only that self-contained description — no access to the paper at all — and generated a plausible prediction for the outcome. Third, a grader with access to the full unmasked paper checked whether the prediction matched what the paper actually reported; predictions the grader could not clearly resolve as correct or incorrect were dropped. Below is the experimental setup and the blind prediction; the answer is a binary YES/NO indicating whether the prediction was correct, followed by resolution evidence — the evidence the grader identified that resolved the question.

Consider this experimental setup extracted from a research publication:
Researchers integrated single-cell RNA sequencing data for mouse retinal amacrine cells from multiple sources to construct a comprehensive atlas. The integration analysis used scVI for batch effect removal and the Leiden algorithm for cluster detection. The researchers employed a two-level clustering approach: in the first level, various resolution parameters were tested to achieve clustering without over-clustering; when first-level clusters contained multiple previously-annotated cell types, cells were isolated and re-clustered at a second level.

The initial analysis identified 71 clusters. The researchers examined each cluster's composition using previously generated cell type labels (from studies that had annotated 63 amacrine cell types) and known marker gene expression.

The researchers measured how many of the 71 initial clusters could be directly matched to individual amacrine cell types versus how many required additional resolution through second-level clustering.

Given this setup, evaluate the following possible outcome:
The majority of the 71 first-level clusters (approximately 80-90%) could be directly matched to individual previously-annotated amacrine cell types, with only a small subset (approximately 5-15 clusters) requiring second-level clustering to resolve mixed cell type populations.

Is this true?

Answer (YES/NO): YES